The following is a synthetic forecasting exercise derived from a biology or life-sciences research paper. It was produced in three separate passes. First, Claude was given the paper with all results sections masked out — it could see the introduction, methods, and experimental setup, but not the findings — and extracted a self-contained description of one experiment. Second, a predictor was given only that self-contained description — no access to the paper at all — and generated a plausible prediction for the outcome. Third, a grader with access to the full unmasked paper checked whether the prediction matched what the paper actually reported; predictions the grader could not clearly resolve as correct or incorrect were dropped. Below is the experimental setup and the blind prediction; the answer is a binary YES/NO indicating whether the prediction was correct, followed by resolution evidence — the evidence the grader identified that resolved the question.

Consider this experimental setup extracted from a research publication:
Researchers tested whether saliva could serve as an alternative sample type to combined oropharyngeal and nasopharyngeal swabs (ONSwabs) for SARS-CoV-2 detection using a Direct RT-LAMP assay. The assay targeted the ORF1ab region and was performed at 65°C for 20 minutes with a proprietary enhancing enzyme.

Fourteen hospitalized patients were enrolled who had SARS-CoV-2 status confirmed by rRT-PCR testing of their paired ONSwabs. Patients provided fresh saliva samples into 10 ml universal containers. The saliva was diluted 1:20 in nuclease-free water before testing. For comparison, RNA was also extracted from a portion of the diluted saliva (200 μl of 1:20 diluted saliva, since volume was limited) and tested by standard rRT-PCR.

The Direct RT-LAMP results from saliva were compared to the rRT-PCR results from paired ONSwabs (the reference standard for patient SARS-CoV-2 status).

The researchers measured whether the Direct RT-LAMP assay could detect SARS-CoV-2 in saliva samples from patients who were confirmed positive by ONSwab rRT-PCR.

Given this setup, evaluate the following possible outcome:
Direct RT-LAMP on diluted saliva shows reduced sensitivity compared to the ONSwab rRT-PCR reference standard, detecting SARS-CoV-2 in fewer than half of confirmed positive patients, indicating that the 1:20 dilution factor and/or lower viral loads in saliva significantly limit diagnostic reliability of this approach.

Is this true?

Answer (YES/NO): YES